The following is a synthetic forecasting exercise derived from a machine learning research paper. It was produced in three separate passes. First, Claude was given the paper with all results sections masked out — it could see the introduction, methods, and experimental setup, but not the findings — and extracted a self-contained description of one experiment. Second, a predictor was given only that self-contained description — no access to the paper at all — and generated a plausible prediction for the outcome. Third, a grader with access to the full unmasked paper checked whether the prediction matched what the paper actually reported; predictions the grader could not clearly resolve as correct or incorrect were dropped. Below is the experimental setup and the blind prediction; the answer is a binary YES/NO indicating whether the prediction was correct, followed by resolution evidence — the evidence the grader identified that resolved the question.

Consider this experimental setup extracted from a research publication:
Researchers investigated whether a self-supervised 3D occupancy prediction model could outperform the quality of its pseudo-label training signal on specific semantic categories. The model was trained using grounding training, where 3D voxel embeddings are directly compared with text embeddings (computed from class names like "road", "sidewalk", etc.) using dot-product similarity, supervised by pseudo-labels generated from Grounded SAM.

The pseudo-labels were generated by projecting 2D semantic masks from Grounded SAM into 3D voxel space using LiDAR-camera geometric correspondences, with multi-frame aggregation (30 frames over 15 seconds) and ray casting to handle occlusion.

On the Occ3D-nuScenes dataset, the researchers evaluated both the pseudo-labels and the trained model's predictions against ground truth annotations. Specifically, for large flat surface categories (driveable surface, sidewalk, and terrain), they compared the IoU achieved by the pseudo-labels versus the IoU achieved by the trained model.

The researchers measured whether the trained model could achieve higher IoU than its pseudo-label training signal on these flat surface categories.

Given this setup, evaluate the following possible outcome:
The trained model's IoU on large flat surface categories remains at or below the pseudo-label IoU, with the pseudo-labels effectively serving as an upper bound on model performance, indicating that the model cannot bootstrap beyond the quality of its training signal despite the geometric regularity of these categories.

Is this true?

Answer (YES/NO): NO